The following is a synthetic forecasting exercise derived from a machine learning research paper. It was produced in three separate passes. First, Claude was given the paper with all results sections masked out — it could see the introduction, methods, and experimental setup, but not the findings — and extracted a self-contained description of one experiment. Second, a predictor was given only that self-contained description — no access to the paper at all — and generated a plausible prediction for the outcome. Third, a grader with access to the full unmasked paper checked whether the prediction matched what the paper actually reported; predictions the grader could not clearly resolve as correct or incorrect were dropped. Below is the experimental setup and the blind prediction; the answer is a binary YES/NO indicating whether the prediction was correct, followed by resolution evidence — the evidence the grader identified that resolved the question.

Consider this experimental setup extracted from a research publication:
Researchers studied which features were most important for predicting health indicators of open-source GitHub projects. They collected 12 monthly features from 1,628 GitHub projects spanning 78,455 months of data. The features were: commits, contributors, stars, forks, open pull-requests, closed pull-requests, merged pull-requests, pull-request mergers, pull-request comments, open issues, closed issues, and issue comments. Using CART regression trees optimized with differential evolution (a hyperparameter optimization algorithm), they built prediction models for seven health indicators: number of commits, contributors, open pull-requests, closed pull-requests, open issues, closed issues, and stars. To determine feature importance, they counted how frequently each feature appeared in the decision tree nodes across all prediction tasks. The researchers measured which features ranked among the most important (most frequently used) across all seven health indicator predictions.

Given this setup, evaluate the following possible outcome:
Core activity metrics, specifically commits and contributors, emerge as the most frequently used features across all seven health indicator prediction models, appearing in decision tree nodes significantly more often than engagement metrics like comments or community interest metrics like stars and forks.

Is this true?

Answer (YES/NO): NO